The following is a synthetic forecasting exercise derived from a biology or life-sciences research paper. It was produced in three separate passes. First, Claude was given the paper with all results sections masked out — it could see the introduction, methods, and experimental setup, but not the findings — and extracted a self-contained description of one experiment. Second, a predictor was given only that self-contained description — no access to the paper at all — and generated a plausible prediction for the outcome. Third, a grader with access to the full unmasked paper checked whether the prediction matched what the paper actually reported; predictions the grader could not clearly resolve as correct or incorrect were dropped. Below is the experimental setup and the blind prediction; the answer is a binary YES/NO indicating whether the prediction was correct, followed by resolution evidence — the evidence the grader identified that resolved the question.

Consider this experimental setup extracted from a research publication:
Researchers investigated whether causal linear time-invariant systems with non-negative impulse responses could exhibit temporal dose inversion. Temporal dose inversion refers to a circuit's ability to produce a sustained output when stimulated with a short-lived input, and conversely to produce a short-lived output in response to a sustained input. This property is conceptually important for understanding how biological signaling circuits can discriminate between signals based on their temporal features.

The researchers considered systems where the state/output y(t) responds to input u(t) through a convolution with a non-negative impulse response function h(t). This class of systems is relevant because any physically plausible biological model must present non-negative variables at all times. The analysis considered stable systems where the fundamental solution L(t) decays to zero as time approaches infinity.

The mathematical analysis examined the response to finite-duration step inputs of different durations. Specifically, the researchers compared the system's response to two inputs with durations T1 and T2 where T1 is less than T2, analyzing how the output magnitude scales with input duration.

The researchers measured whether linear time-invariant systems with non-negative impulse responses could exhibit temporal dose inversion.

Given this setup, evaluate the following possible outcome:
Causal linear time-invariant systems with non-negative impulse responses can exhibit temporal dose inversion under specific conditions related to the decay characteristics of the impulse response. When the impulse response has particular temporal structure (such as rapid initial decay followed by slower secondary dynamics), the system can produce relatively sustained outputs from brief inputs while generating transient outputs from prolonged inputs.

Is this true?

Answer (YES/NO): NO